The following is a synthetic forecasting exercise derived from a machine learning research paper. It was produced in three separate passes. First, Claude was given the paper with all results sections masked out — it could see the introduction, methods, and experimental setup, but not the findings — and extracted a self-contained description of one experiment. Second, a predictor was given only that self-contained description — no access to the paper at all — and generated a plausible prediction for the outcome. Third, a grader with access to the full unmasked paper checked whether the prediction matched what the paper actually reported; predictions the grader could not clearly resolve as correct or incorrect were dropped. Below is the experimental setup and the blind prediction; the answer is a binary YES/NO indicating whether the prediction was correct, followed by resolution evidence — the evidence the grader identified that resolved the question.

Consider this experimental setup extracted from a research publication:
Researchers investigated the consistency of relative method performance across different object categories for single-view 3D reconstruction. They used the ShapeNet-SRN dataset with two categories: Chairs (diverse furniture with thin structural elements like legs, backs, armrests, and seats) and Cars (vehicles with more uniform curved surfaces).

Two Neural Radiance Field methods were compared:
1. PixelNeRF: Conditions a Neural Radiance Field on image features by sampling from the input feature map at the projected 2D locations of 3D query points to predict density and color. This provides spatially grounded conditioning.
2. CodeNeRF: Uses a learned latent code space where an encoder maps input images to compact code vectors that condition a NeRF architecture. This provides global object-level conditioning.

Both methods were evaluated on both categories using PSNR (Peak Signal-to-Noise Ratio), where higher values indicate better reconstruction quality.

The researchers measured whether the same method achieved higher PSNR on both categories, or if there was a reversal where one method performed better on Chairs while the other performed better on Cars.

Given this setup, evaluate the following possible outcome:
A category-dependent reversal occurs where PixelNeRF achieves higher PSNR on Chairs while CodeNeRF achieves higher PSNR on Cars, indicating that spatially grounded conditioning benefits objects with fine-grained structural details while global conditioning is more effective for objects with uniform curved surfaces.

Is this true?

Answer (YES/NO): YES